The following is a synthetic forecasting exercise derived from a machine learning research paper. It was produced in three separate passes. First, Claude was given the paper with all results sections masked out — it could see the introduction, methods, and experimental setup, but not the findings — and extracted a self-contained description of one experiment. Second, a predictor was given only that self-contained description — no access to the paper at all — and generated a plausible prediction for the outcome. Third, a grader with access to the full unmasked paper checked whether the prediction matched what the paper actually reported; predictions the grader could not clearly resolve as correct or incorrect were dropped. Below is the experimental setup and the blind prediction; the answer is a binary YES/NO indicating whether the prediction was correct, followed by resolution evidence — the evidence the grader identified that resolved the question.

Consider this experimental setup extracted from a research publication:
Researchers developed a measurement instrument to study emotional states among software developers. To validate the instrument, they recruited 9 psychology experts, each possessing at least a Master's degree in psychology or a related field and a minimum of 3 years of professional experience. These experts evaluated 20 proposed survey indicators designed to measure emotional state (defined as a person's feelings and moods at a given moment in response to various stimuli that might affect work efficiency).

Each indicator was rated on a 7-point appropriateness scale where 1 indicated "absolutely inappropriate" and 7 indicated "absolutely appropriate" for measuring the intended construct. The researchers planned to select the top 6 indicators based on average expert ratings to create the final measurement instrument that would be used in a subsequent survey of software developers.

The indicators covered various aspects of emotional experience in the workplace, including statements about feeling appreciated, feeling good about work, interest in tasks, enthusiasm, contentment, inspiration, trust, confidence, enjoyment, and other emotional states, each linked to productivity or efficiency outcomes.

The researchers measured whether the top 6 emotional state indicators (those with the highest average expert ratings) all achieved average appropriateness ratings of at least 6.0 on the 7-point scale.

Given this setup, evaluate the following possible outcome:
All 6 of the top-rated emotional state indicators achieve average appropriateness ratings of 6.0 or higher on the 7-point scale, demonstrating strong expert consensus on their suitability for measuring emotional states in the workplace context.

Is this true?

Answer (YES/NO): YES